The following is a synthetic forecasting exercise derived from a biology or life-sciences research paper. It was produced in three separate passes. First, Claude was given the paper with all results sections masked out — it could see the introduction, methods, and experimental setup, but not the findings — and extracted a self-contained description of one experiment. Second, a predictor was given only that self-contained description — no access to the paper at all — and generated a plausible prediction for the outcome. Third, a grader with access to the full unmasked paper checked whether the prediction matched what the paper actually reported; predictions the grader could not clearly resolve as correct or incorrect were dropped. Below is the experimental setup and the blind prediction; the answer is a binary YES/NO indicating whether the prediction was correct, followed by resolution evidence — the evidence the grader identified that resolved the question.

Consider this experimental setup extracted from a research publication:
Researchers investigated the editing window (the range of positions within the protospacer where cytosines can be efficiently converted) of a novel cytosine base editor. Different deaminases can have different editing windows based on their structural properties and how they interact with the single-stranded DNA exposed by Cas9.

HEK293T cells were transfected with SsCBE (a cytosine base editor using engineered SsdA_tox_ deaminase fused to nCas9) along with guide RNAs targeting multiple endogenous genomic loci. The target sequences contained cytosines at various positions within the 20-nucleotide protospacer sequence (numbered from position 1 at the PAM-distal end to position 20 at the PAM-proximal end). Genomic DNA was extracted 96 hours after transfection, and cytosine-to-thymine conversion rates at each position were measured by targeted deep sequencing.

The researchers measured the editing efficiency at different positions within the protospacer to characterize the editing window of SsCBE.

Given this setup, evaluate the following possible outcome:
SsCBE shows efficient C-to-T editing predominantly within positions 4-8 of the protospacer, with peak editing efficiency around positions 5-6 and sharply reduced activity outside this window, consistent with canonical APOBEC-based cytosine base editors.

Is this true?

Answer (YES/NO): YES